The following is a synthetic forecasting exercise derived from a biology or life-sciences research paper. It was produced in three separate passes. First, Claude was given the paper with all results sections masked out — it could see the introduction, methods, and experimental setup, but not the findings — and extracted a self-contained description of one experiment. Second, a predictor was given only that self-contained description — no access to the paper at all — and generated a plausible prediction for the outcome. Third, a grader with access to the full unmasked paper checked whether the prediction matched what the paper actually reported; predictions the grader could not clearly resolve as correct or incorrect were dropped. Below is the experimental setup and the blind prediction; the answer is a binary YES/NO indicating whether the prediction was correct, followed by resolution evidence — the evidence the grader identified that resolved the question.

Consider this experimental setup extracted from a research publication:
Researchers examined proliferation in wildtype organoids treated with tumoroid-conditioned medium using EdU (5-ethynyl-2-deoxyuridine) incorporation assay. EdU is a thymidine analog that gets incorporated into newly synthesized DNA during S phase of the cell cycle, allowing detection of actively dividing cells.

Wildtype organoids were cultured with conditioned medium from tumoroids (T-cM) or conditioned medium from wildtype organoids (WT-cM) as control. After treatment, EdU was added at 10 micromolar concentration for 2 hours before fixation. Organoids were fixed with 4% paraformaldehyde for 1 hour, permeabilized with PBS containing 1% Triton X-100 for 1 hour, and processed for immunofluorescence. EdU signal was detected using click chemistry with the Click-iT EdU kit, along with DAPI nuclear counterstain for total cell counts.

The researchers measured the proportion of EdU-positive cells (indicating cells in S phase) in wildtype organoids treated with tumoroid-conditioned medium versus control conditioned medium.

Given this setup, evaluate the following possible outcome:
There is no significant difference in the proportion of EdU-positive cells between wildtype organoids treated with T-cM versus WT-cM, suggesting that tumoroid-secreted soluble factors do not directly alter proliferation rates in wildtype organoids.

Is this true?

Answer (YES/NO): NO